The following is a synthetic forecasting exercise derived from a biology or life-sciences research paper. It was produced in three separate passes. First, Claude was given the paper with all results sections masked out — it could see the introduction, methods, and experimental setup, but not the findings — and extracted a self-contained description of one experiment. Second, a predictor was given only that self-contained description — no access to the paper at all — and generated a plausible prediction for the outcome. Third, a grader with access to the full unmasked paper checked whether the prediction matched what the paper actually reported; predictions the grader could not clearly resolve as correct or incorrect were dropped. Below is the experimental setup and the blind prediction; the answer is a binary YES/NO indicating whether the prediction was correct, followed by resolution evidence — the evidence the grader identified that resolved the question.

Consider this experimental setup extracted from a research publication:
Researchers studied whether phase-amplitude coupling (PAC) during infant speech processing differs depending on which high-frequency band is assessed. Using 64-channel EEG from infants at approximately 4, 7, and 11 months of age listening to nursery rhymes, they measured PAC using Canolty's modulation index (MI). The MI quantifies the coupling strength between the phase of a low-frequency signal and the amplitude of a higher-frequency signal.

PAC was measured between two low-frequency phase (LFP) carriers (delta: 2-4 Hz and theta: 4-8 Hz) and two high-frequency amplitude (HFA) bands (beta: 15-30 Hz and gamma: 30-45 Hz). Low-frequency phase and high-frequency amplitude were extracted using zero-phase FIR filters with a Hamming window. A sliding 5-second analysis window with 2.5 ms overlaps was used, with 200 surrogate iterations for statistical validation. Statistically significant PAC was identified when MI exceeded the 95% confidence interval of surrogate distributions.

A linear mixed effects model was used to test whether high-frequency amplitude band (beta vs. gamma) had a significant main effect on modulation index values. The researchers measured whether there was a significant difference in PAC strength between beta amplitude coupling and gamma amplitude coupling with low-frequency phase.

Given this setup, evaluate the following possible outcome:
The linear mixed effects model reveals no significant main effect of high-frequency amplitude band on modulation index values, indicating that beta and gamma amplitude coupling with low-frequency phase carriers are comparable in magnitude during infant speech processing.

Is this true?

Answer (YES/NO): NO